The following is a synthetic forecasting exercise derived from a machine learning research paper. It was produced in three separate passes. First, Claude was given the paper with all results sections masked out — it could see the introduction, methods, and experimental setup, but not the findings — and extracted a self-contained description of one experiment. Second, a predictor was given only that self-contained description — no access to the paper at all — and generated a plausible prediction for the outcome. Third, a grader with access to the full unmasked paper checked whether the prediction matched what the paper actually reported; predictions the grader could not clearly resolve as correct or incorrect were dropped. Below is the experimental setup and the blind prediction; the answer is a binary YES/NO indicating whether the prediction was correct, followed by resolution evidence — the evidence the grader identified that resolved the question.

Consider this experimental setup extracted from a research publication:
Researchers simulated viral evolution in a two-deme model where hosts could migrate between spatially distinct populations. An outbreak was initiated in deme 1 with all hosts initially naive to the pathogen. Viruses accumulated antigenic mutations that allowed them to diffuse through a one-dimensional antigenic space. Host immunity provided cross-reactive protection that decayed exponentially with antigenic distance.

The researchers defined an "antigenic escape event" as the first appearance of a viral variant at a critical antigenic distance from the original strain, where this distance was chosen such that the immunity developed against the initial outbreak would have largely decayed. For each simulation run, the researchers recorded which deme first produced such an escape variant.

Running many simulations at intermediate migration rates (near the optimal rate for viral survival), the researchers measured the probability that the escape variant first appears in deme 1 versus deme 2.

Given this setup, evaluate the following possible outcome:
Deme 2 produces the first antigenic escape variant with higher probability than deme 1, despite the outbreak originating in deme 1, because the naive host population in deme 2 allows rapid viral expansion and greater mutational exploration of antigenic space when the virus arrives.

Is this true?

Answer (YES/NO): YES